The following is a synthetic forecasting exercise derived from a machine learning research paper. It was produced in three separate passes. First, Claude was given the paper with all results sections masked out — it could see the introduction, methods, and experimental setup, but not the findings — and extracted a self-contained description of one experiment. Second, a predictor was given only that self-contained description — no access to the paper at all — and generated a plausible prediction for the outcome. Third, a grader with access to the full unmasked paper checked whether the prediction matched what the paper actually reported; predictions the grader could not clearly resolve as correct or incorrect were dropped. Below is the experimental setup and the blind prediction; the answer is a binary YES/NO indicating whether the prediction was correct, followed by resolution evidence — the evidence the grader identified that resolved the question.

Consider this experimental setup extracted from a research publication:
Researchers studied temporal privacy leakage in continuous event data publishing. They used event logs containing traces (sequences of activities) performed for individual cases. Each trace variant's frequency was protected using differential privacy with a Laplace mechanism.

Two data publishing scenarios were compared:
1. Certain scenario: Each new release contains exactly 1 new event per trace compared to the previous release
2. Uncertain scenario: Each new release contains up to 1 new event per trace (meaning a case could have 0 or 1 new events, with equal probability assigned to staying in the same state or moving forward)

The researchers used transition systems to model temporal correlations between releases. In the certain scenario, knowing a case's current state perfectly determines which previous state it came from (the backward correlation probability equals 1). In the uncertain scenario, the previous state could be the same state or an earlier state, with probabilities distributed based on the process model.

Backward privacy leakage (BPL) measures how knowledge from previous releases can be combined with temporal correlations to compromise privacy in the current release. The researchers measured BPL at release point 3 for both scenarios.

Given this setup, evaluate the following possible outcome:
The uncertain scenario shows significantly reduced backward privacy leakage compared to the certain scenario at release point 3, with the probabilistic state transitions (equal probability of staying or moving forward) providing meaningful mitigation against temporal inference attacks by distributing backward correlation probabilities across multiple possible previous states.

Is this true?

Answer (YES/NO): YES